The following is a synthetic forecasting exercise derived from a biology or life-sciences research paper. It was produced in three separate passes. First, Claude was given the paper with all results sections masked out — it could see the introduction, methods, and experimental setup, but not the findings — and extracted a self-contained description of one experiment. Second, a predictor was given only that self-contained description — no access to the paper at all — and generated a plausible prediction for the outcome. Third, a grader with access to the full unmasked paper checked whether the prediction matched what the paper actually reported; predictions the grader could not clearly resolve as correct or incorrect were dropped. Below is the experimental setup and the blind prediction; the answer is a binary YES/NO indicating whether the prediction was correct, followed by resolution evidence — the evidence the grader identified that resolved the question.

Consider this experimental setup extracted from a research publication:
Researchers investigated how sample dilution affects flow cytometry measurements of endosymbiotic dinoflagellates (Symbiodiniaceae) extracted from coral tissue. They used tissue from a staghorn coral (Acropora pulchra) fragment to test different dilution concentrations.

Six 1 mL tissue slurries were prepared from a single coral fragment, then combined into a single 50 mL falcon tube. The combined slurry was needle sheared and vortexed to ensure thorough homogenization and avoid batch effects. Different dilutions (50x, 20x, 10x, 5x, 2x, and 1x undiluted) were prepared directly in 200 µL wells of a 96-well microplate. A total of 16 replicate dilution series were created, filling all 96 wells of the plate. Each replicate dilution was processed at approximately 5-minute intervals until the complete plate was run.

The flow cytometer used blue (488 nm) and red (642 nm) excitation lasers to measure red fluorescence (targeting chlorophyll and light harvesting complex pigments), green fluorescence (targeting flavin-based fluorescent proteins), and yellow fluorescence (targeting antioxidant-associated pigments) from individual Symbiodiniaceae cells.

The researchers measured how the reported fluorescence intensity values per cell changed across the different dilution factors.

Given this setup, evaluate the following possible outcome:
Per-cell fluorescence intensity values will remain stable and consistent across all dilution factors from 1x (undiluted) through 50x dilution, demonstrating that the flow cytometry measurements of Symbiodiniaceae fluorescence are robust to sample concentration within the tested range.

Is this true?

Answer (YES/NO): NO